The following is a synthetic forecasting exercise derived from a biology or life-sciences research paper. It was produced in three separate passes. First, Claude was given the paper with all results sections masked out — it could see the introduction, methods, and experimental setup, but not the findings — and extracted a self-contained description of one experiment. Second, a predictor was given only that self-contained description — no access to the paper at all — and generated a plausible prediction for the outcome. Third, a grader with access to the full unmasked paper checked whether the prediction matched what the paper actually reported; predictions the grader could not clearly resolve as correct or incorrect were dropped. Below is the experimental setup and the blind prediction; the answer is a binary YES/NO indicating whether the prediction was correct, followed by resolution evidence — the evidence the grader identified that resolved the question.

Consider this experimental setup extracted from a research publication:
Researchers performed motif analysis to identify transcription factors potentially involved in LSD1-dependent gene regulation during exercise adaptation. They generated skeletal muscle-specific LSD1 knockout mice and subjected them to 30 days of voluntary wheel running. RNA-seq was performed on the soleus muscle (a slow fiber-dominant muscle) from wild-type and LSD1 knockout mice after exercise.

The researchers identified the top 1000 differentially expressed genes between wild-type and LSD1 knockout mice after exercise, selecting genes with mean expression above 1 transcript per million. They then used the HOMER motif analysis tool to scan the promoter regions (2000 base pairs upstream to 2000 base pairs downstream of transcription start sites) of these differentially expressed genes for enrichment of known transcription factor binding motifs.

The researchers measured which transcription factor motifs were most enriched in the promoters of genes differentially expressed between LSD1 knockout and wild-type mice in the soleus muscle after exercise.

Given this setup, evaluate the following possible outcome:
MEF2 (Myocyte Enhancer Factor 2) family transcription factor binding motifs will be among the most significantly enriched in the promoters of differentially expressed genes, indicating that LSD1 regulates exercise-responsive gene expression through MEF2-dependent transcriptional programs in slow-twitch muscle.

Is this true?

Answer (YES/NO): NO